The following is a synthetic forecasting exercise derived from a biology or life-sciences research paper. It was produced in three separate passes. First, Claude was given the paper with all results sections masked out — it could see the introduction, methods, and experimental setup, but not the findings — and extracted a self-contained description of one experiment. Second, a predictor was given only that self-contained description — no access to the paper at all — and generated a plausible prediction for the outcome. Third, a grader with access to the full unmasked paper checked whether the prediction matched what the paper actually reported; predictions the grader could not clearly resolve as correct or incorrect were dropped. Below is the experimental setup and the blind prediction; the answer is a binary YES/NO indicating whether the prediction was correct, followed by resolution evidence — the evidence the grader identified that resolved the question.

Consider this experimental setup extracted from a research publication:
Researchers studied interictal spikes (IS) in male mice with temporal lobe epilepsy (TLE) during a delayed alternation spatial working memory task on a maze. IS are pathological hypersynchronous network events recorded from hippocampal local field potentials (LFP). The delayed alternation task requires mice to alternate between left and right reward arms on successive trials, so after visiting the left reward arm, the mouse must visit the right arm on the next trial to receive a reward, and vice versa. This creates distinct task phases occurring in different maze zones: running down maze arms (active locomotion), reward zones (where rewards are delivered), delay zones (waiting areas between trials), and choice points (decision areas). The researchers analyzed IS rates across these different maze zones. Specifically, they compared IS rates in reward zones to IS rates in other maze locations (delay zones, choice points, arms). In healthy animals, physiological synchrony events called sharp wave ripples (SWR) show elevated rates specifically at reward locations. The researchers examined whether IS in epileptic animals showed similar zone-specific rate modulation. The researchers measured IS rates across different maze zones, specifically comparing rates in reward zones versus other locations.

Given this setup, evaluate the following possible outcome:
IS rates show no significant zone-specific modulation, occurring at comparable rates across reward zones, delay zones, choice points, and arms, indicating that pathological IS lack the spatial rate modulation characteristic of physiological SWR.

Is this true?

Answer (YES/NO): NO